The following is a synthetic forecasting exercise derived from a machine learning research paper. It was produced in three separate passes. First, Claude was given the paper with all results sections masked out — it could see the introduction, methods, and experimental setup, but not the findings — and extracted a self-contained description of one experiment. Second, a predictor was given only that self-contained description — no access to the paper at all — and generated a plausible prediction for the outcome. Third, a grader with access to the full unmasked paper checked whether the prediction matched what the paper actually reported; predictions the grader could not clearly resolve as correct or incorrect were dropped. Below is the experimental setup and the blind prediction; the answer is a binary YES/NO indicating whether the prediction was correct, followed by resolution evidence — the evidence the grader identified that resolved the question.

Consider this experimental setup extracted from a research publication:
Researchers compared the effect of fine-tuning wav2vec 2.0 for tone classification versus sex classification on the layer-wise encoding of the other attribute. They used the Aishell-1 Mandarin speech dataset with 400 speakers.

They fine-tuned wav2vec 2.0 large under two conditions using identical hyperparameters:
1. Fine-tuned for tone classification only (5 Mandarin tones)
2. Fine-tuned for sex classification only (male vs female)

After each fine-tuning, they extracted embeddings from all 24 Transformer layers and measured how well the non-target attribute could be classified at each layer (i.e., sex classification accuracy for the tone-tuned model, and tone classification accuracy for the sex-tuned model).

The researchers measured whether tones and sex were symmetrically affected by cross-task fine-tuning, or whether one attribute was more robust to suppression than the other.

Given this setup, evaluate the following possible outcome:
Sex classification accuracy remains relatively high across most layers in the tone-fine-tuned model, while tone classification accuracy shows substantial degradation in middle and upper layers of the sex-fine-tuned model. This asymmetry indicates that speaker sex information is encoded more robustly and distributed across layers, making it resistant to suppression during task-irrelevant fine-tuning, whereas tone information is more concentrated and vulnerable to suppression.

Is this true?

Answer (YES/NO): NO